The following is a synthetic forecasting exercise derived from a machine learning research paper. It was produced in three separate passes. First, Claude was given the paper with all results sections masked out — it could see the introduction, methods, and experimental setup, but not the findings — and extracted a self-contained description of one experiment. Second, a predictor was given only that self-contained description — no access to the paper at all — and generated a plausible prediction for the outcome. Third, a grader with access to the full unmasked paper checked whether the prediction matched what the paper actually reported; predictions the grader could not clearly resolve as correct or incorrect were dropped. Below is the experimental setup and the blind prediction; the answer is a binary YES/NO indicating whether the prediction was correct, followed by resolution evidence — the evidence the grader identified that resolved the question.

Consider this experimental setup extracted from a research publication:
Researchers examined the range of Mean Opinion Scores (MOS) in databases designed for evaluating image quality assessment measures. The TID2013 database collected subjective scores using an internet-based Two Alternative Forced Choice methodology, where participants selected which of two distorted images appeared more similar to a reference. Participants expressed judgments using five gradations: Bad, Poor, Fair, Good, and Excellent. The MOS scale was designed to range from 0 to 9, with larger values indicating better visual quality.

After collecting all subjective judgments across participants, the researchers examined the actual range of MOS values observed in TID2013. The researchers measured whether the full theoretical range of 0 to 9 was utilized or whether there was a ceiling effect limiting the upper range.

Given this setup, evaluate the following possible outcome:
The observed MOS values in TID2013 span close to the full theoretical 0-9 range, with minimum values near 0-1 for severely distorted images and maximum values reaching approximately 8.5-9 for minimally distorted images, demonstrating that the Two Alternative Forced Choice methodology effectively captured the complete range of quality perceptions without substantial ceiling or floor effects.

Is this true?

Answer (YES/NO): NO